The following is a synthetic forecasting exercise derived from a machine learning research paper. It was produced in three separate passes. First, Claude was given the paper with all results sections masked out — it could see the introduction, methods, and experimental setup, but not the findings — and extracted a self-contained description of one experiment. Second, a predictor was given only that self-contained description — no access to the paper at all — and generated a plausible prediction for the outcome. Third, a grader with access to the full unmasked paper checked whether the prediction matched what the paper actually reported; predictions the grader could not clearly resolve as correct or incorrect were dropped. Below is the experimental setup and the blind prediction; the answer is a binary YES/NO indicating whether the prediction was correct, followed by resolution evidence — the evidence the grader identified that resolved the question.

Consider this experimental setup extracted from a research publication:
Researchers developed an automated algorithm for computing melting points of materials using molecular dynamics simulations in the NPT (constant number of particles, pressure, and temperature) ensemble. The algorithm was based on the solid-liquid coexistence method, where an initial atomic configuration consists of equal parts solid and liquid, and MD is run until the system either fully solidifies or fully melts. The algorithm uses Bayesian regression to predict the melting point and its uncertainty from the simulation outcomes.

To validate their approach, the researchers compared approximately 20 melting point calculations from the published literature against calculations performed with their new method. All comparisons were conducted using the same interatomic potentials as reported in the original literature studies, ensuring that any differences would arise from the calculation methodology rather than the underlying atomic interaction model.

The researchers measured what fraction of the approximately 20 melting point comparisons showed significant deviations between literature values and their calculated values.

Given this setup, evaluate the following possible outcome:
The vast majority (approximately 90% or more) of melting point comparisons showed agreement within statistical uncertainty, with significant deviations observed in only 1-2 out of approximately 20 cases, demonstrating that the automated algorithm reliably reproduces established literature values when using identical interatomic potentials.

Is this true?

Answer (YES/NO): NO